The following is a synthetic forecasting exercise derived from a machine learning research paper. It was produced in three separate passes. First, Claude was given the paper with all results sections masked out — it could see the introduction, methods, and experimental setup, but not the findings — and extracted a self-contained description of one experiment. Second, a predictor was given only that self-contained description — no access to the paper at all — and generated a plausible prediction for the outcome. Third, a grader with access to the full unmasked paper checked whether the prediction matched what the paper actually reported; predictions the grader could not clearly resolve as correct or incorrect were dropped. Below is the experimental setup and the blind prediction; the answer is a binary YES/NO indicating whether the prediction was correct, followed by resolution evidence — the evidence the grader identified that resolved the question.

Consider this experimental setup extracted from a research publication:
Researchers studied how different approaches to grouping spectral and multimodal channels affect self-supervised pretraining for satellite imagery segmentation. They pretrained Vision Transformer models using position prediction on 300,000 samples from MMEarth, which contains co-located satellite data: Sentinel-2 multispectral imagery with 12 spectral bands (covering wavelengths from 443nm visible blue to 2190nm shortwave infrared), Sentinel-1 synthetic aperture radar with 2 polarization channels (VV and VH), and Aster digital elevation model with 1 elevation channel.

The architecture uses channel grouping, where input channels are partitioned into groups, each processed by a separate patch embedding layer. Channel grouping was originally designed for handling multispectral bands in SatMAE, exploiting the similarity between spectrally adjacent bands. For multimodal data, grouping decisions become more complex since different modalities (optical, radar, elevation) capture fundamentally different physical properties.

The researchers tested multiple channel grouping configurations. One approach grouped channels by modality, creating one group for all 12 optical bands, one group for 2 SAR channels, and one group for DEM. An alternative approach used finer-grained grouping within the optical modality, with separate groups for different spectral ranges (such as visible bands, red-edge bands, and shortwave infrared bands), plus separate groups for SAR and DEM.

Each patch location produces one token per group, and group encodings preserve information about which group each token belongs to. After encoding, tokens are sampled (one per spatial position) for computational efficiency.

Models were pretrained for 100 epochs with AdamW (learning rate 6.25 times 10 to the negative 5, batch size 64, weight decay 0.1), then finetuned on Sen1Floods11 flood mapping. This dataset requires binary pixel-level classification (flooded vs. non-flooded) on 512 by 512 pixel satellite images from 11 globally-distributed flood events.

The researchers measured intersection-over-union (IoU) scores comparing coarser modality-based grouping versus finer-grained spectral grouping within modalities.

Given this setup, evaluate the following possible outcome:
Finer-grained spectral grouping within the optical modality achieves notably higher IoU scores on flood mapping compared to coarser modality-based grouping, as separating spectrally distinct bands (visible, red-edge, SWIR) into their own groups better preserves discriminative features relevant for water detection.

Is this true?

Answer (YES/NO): YES